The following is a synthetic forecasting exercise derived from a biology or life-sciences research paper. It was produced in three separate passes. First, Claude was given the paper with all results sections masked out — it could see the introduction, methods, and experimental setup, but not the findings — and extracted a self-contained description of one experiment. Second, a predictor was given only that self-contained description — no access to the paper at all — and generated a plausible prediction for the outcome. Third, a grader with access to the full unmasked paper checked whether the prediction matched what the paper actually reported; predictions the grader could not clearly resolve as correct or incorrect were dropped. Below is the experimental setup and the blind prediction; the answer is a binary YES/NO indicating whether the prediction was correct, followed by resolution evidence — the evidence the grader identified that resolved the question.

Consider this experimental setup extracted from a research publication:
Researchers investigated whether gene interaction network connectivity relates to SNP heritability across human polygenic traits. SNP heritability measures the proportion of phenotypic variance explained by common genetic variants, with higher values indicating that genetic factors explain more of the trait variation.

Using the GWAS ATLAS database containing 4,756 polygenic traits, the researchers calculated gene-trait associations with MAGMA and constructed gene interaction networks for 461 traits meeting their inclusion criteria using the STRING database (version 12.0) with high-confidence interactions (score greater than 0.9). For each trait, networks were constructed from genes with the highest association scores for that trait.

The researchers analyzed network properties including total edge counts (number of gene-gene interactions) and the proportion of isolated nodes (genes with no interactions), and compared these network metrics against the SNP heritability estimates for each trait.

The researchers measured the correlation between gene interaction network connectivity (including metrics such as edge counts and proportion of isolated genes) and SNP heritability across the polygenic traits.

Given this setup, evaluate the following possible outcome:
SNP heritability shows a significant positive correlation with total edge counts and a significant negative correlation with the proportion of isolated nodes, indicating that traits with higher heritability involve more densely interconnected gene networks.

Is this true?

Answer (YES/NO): YES